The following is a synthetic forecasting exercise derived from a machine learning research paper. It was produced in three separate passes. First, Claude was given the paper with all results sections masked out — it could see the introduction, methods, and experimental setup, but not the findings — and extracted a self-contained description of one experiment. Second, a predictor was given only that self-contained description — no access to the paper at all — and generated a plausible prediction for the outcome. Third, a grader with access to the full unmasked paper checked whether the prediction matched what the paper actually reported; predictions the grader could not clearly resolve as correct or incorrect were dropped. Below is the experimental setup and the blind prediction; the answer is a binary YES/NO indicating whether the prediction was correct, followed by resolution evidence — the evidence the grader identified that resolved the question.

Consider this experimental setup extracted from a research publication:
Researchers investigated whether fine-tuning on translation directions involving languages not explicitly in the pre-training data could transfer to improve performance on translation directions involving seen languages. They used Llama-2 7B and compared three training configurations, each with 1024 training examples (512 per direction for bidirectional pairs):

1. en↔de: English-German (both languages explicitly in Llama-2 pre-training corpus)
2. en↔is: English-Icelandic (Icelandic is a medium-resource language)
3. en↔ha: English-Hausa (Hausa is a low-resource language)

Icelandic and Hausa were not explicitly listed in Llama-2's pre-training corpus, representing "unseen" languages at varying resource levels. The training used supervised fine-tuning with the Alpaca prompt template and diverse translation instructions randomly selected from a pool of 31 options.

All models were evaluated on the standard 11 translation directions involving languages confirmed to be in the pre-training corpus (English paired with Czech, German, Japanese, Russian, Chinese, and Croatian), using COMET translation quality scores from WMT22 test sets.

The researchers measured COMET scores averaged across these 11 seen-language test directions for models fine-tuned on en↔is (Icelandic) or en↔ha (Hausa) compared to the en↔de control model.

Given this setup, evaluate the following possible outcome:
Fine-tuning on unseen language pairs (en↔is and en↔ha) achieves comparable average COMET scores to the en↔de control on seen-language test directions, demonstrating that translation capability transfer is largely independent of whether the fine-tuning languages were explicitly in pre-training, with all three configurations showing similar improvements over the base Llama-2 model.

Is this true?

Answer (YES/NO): YES